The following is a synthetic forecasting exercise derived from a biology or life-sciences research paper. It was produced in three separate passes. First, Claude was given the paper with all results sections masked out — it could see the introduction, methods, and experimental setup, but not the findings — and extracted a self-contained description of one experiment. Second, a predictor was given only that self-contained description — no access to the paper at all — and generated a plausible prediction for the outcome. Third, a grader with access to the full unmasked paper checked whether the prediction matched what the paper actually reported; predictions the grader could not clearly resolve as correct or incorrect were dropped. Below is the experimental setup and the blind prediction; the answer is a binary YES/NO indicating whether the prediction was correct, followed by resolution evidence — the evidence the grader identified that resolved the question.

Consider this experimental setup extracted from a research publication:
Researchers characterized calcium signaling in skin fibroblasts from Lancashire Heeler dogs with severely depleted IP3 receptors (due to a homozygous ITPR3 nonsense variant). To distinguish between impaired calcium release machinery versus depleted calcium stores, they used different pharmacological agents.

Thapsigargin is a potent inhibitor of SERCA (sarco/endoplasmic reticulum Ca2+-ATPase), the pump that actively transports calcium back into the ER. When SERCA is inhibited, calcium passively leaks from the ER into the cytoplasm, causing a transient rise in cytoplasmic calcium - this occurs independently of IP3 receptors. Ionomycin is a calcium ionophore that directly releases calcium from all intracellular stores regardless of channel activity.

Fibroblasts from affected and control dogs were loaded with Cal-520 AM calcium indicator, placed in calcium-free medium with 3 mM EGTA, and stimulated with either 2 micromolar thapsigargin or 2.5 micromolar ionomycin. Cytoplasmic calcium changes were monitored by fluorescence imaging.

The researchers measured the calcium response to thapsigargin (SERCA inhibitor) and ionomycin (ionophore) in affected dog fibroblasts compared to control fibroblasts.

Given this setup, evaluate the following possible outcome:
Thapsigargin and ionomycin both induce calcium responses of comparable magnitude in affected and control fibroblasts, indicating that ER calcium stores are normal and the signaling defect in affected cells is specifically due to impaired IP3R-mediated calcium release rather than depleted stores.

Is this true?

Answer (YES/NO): NO